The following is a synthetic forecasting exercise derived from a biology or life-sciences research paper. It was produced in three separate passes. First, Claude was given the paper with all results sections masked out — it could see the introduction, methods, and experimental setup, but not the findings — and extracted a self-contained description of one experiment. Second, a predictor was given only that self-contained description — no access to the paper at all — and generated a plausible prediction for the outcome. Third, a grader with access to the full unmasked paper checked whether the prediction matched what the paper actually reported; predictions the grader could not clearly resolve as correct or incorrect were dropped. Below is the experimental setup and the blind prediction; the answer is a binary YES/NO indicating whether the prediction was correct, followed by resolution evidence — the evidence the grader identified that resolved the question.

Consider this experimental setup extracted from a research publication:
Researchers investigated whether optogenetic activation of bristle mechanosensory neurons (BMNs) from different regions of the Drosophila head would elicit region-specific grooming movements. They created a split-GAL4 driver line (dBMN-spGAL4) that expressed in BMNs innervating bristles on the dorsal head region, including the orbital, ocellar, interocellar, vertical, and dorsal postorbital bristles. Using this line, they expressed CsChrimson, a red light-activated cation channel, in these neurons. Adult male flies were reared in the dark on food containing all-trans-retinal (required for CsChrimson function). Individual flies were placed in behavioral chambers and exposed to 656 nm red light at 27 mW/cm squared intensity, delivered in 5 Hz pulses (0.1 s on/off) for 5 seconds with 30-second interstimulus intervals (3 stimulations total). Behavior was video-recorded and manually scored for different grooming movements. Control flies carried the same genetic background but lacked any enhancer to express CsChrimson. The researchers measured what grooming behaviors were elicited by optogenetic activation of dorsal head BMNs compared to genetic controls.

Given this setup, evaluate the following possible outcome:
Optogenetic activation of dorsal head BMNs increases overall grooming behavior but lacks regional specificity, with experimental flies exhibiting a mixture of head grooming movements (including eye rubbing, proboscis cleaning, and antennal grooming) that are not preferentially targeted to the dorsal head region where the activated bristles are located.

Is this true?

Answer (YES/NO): NO